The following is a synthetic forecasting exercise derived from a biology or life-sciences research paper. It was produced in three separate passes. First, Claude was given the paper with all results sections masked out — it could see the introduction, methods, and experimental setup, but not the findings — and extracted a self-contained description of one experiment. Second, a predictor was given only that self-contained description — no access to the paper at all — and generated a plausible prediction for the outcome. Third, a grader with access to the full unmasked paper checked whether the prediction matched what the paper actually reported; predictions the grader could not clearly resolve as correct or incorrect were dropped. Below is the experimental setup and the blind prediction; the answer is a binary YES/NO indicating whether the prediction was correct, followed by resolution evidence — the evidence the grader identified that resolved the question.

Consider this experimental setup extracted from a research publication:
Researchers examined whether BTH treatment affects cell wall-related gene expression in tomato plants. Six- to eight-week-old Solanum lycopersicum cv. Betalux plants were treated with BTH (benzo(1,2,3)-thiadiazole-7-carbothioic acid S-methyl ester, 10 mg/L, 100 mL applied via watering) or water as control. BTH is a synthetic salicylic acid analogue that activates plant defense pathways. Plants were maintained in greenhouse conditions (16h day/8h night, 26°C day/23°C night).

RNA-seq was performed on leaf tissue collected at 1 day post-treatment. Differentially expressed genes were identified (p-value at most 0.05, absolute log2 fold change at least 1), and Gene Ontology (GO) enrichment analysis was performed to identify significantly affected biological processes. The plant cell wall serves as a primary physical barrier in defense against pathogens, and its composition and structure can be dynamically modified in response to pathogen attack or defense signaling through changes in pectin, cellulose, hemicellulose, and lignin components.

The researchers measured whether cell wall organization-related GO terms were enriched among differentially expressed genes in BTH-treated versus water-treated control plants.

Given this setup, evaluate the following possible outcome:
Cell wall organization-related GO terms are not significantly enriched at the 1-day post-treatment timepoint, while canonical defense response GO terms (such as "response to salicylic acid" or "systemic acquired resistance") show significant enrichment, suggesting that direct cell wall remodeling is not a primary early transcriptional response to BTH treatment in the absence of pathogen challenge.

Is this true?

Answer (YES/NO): NO